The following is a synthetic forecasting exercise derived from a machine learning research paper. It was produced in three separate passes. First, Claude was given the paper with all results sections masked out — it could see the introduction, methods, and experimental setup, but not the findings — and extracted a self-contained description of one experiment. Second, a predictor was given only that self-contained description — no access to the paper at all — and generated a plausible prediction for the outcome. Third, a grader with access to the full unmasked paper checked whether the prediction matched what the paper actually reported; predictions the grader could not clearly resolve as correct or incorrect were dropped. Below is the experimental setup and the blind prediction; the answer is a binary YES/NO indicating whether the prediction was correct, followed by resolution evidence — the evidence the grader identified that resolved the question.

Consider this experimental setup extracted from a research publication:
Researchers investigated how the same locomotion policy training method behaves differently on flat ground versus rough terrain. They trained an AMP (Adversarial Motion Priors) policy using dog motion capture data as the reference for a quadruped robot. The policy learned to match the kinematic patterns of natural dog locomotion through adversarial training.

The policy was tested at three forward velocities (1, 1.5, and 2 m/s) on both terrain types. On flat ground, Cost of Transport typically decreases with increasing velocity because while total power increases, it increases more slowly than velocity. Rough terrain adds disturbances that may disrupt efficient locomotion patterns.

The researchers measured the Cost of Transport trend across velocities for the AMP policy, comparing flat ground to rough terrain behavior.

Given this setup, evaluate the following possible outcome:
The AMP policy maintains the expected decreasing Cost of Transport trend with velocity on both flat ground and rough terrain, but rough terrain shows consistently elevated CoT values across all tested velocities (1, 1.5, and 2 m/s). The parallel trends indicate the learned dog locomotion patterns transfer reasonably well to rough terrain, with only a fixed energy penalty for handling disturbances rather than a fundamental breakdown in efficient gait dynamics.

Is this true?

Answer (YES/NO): NO